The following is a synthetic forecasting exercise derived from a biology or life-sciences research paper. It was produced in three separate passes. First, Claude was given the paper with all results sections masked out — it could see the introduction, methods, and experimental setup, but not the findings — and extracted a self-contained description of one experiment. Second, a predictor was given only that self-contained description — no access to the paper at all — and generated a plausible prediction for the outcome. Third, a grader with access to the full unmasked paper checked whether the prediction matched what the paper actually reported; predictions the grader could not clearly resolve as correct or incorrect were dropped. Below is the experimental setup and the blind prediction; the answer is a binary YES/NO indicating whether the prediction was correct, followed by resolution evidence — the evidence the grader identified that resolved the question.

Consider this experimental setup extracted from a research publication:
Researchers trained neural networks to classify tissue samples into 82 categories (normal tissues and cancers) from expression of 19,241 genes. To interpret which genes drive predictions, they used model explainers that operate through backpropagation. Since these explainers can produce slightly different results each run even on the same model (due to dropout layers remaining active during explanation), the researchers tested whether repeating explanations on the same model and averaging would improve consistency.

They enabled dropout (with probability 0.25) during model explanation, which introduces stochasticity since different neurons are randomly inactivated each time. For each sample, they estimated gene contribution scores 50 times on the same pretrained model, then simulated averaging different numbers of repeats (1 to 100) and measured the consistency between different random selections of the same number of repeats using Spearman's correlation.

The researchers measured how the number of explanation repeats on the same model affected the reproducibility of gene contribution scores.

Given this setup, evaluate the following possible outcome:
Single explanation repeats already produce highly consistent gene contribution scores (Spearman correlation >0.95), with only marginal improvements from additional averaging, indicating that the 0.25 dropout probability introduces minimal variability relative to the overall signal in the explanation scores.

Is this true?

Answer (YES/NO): NO